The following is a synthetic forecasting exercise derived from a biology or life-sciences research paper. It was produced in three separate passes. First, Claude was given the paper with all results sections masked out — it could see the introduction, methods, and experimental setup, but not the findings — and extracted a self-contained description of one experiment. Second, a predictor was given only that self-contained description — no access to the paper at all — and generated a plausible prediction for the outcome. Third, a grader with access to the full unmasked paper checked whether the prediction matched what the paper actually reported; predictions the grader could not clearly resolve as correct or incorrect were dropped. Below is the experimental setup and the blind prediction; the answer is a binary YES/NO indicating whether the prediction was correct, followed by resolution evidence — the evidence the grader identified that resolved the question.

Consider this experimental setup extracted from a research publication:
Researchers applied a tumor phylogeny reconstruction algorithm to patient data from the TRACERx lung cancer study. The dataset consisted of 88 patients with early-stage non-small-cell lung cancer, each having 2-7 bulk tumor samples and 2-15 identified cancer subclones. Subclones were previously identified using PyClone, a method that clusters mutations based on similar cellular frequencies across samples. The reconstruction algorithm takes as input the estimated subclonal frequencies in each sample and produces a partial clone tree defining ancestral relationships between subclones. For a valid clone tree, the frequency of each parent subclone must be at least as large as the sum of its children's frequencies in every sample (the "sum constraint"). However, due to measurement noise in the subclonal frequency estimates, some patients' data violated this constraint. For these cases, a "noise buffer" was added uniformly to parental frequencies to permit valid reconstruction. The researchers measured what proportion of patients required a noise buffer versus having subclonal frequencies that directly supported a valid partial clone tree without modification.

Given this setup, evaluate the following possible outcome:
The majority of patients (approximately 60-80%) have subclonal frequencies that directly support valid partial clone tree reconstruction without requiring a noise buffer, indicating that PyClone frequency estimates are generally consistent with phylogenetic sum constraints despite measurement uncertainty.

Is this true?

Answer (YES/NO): NO